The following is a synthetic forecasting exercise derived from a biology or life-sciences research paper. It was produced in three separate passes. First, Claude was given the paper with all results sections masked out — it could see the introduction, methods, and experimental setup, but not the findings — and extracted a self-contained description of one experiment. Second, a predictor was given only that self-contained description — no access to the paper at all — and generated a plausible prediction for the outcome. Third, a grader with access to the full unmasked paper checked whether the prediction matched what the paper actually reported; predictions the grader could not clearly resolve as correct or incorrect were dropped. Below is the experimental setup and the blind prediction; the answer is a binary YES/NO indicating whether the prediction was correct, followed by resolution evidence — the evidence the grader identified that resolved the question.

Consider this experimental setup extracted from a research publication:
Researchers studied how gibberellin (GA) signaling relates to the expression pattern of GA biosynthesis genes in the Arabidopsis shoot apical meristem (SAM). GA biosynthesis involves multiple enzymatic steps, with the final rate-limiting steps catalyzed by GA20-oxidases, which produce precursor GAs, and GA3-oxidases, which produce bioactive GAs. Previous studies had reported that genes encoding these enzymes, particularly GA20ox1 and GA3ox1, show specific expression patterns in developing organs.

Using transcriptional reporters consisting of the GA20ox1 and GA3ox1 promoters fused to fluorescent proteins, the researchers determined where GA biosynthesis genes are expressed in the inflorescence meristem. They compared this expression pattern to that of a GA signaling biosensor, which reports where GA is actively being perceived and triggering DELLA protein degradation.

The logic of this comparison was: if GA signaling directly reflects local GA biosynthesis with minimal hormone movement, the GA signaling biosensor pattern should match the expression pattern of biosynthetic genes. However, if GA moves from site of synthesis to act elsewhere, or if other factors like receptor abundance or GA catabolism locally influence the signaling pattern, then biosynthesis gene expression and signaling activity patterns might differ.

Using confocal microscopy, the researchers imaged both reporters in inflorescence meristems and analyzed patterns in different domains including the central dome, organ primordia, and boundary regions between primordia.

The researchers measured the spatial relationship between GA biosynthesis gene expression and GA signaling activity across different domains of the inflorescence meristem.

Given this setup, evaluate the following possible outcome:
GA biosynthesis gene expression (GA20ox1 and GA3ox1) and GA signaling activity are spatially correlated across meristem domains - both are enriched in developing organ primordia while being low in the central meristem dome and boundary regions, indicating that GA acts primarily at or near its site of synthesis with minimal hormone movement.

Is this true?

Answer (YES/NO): NO